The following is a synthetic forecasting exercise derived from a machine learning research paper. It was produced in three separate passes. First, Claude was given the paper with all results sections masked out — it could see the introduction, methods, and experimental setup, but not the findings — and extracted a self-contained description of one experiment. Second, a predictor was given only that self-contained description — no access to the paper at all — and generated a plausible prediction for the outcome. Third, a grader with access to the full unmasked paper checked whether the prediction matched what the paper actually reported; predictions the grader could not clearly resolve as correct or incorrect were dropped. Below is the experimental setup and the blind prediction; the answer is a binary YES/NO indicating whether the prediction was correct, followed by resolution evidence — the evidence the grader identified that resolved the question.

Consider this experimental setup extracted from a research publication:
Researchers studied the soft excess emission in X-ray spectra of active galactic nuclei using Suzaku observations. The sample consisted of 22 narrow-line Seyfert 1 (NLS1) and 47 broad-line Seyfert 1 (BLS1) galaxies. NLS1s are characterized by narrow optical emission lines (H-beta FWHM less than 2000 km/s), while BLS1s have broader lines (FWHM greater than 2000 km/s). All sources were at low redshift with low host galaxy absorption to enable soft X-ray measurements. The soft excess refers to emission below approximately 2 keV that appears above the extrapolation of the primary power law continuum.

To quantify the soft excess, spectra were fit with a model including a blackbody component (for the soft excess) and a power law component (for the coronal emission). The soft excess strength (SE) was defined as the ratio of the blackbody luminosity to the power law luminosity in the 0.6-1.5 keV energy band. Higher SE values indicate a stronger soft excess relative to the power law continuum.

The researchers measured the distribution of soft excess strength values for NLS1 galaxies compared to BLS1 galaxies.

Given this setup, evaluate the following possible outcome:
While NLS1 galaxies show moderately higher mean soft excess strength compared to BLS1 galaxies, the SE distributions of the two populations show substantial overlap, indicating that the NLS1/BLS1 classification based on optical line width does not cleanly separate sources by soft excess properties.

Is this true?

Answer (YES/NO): NO